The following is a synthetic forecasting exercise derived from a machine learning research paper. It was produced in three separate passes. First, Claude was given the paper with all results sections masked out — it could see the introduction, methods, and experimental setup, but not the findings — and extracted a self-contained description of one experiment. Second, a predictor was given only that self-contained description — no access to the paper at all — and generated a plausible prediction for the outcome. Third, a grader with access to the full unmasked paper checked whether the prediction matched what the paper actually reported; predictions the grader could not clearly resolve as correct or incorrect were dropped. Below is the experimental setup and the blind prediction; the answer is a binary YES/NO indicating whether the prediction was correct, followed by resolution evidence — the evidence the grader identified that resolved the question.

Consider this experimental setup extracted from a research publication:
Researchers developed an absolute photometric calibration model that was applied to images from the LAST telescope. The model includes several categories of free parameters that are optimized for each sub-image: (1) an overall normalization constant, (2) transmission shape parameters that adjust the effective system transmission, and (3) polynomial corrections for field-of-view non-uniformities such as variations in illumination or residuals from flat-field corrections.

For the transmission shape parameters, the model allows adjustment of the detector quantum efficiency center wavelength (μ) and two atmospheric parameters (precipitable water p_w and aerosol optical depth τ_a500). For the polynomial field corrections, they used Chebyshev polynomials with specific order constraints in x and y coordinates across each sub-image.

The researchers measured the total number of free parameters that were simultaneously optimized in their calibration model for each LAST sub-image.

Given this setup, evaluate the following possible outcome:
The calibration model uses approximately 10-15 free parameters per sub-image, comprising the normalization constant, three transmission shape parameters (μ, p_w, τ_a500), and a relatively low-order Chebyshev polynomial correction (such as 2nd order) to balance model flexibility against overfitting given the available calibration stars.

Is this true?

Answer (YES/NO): NO